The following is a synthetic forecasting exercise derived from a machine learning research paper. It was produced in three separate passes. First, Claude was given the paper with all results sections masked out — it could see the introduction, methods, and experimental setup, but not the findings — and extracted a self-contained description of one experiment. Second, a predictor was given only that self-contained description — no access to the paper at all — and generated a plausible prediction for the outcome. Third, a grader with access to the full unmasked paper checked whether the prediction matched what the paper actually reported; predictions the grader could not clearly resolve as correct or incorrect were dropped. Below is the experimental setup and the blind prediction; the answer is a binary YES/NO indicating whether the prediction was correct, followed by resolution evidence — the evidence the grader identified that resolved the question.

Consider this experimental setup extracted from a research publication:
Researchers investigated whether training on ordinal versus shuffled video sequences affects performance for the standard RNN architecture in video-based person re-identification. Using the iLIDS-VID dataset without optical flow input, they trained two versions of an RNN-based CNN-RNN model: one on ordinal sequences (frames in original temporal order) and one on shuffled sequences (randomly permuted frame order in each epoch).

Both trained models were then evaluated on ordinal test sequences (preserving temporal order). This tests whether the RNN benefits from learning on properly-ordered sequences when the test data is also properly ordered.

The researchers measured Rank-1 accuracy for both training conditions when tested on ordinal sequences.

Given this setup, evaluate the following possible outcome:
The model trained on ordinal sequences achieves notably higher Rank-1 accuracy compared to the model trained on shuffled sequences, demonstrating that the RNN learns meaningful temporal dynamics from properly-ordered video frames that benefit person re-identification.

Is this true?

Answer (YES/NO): NO